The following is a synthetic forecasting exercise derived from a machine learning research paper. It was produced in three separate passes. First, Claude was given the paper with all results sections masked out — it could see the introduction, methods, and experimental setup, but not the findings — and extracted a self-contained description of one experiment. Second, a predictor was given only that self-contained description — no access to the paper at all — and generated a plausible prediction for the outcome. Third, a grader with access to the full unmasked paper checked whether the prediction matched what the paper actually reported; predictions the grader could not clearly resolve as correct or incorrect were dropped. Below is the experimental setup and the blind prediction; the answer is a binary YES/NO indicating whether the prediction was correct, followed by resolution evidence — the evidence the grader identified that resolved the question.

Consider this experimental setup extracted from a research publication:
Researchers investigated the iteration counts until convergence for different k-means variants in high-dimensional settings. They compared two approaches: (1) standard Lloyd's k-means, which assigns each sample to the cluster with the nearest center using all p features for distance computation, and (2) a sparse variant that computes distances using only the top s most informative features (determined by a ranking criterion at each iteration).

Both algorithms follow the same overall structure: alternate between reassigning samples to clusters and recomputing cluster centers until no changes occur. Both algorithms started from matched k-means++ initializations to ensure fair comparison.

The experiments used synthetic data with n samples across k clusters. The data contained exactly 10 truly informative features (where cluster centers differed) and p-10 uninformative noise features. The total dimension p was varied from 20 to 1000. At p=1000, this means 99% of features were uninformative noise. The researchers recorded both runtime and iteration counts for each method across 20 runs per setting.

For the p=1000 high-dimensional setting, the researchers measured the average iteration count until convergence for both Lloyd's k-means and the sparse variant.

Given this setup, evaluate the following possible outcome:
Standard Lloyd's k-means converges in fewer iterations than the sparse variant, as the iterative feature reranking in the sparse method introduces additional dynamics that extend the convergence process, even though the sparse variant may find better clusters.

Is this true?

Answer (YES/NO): YES